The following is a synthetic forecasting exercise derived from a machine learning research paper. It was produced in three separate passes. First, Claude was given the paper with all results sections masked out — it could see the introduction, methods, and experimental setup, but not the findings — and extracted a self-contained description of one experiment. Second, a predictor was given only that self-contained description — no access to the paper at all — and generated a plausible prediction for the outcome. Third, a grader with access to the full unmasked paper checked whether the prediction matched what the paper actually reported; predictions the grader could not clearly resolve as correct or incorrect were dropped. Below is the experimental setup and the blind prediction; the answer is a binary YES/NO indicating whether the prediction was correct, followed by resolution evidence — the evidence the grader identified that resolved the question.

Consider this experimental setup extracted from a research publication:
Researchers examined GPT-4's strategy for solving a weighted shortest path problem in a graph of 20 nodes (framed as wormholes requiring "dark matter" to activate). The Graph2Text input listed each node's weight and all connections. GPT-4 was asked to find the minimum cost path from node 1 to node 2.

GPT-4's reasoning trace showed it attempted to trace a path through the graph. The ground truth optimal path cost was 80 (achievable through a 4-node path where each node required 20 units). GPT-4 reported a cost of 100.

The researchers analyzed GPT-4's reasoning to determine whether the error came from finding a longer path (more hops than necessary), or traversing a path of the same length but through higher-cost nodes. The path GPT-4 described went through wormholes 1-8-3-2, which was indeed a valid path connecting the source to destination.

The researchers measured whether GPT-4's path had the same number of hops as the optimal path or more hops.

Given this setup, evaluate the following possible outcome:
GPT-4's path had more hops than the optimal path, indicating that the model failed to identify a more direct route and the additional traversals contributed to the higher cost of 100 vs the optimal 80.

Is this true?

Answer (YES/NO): NO